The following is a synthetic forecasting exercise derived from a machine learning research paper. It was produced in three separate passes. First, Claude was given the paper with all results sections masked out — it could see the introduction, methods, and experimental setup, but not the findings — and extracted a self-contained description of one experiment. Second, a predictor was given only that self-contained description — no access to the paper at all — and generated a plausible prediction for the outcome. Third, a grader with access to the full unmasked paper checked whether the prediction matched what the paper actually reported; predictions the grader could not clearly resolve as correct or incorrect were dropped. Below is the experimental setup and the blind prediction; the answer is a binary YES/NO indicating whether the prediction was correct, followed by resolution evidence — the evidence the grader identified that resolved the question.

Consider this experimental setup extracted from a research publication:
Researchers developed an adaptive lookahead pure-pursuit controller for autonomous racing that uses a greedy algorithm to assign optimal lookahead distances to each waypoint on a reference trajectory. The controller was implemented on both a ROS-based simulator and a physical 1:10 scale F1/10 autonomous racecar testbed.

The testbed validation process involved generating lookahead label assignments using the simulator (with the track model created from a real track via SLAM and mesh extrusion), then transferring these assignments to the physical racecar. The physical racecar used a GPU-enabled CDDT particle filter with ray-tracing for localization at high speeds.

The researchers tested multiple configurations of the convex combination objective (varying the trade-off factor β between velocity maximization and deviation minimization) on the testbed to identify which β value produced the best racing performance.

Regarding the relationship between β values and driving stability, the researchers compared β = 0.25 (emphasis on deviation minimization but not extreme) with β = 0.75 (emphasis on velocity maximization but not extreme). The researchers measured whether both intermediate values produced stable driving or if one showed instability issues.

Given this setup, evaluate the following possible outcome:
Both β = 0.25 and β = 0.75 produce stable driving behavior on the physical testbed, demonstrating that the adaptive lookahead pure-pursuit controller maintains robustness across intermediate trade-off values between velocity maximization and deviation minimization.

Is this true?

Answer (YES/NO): YES